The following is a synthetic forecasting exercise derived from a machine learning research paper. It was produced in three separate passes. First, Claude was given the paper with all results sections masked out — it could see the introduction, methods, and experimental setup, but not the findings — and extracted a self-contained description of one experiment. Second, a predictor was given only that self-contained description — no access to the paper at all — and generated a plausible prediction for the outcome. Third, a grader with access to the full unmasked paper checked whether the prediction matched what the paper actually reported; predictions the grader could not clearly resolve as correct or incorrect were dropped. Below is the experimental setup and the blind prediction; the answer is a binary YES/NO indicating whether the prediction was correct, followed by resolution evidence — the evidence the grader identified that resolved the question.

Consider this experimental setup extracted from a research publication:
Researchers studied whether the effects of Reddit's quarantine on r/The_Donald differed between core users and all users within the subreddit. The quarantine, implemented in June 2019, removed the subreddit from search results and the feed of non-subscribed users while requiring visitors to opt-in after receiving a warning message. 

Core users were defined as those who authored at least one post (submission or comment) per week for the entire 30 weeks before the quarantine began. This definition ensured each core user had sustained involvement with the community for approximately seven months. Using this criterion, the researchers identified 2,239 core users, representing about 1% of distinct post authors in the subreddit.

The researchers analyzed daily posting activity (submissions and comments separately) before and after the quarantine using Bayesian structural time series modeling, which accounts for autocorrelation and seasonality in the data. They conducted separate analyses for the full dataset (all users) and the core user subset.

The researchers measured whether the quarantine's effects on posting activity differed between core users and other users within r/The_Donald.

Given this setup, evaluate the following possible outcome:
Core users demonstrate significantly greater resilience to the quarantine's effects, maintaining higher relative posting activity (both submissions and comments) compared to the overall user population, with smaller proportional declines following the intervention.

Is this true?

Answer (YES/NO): NO